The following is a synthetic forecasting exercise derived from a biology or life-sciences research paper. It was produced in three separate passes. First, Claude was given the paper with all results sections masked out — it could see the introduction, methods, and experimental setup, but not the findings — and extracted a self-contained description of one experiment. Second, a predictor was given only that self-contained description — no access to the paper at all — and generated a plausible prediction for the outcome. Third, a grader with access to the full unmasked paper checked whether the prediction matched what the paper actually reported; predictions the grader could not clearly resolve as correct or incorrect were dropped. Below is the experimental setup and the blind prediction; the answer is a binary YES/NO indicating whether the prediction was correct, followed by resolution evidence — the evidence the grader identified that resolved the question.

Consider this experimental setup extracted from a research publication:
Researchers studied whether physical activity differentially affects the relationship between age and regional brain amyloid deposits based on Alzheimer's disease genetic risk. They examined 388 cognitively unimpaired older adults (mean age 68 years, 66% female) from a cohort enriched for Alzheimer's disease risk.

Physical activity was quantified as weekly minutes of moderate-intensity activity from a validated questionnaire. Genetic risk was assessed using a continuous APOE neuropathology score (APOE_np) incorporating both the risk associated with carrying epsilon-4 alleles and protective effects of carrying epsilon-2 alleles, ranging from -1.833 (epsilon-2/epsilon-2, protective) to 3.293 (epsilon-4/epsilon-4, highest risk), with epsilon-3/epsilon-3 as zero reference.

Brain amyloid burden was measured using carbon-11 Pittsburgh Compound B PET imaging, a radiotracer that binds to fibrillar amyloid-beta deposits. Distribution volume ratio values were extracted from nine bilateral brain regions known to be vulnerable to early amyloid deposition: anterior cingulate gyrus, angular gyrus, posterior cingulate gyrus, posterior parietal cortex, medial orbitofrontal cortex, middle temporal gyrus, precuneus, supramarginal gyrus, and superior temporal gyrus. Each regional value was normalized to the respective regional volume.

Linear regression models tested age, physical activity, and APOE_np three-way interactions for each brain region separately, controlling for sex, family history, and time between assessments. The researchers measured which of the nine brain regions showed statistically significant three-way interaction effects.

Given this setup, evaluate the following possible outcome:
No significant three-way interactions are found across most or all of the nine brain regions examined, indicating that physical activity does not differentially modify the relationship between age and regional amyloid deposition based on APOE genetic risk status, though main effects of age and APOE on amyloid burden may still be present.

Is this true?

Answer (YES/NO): NO